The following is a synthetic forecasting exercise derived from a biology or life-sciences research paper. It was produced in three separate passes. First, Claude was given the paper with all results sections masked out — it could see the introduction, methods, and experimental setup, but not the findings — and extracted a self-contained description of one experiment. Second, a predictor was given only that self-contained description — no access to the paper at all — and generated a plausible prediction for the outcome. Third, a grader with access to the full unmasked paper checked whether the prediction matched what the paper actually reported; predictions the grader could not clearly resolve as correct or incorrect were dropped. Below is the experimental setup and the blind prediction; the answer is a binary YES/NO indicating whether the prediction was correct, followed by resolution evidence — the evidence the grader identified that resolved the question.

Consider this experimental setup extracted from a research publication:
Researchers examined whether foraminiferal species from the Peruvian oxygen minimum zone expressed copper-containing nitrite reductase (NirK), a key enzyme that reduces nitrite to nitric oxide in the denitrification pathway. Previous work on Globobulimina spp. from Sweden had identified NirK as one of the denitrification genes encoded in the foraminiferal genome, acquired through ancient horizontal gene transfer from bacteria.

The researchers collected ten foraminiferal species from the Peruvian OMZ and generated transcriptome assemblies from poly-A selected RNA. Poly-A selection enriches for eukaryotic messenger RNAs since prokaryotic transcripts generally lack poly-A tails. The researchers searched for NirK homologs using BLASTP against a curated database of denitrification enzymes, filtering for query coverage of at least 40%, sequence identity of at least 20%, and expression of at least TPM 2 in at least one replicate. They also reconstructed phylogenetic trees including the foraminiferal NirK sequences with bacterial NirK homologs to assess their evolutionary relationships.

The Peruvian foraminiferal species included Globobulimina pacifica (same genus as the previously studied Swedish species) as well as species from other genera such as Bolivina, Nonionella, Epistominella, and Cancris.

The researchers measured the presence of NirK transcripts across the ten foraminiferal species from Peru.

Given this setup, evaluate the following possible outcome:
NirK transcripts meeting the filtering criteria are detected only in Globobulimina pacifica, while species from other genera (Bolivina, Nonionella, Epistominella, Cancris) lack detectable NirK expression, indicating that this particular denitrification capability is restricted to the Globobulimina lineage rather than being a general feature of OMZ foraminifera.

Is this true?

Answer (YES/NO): NO